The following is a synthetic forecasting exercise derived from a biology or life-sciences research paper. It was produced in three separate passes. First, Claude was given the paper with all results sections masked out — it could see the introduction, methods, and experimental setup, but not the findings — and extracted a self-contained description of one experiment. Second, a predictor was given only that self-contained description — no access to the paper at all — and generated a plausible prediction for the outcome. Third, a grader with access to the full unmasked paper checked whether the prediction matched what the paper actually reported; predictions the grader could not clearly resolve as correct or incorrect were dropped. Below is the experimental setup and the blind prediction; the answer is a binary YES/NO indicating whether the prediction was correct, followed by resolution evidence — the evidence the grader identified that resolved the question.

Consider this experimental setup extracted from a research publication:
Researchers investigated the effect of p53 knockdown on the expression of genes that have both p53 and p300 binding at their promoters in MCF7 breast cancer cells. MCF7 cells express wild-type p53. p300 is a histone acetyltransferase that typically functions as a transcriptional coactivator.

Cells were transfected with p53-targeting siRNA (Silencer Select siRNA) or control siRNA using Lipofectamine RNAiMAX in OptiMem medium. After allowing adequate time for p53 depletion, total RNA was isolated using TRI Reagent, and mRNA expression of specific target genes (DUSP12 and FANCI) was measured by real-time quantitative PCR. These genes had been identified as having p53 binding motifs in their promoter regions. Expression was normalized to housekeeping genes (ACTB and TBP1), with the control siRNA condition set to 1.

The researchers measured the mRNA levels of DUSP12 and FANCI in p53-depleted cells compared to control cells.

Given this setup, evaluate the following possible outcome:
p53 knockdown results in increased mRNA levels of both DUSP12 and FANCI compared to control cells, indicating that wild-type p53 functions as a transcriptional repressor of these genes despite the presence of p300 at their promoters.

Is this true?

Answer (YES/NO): YES